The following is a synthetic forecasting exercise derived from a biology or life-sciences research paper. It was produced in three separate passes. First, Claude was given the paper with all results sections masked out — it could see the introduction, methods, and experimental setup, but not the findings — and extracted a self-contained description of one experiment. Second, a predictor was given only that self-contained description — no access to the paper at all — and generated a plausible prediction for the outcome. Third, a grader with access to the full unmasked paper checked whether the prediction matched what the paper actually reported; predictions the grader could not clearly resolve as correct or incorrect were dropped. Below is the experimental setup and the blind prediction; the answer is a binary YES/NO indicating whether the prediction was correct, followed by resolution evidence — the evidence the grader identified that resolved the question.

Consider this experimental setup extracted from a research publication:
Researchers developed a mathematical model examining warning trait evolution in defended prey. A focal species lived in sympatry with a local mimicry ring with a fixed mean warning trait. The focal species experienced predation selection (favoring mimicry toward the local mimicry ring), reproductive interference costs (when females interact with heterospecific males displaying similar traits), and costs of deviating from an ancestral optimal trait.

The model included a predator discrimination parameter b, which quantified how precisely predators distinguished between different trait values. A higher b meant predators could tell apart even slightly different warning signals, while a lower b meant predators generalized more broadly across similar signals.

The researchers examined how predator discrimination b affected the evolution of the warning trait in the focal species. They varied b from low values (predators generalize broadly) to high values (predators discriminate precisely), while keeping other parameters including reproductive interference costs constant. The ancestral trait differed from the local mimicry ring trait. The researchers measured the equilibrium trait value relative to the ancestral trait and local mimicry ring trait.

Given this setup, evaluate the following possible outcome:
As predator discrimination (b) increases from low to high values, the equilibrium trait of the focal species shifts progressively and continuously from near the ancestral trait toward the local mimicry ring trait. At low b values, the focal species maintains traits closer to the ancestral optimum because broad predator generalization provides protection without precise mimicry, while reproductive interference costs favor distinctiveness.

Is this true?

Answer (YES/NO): NO